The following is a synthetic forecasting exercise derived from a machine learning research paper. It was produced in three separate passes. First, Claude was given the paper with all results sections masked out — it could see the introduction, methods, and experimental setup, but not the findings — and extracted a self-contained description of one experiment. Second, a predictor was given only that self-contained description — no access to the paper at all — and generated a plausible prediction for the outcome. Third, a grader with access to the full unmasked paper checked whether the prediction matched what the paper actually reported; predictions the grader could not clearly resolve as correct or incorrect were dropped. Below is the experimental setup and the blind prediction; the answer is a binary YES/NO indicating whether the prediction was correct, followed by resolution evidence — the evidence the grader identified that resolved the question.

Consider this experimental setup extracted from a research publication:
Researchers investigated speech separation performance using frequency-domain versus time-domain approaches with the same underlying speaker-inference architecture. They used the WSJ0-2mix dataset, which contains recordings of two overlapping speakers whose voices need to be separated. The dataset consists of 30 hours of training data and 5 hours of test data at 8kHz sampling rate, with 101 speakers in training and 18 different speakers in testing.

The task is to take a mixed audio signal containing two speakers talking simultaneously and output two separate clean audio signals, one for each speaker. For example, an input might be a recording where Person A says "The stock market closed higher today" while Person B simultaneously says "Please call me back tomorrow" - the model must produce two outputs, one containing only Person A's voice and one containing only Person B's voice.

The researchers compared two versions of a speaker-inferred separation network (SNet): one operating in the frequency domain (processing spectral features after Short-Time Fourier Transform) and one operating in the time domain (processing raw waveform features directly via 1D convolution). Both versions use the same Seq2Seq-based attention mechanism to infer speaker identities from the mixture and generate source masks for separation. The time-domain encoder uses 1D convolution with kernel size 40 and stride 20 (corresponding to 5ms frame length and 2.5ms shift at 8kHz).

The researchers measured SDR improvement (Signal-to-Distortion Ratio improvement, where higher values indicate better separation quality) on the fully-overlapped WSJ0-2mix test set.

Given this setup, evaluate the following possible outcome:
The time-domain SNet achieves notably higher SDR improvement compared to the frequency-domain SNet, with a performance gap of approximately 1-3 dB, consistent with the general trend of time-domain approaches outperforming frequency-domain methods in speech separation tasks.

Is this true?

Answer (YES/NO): NO